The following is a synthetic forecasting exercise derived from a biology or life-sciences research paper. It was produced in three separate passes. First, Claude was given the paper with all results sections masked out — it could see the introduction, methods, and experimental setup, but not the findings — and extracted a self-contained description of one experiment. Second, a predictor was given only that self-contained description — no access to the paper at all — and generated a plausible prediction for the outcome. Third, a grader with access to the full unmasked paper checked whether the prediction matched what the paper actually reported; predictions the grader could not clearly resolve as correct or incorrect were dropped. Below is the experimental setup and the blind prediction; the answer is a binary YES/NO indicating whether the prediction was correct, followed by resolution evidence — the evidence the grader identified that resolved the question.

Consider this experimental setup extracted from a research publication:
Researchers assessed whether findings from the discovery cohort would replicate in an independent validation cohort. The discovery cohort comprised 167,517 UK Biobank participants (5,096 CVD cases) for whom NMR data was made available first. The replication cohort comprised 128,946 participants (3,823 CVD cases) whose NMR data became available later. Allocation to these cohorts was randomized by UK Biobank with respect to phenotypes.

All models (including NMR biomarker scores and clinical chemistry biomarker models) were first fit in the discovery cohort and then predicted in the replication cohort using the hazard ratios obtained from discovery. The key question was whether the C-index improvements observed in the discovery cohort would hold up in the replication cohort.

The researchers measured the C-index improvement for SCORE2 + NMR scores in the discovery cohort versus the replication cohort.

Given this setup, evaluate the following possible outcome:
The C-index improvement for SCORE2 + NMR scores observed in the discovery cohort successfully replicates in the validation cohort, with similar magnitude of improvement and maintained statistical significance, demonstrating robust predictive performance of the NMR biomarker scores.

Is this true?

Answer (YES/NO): YES